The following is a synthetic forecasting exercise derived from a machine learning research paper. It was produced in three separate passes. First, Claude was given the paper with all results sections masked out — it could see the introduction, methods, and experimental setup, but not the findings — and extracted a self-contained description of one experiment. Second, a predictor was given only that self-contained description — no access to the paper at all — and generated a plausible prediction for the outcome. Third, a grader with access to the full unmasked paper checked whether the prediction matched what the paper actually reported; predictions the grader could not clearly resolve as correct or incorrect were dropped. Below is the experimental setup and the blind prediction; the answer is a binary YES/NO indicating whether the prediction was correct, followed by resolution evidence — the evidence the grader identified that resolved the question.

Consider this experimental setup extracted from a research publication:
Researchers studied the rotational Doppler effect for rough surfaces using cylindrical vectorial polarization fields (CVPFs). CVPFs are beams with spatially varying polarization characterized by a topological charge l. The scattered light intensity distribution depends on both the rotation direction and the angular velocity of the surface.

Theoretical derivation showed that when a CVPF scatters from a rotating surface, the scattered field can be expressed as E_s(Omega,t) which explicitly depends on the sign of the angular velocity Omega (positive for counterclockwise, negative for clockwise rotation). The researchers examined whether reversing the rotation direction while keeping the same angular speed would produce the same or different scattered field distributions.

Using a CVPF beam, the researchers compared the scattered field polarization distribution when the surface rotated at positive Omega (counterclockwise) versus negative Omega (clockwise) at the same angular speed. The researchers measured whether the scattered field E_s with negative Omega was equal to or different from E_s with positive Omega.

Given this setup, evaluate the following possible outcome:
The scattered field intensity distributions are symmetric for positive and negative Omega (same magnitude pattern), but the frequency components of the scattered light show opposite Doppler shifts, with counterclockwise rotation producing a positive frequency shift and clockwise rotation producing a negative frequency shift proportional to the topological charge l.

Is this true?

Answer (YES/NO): NO